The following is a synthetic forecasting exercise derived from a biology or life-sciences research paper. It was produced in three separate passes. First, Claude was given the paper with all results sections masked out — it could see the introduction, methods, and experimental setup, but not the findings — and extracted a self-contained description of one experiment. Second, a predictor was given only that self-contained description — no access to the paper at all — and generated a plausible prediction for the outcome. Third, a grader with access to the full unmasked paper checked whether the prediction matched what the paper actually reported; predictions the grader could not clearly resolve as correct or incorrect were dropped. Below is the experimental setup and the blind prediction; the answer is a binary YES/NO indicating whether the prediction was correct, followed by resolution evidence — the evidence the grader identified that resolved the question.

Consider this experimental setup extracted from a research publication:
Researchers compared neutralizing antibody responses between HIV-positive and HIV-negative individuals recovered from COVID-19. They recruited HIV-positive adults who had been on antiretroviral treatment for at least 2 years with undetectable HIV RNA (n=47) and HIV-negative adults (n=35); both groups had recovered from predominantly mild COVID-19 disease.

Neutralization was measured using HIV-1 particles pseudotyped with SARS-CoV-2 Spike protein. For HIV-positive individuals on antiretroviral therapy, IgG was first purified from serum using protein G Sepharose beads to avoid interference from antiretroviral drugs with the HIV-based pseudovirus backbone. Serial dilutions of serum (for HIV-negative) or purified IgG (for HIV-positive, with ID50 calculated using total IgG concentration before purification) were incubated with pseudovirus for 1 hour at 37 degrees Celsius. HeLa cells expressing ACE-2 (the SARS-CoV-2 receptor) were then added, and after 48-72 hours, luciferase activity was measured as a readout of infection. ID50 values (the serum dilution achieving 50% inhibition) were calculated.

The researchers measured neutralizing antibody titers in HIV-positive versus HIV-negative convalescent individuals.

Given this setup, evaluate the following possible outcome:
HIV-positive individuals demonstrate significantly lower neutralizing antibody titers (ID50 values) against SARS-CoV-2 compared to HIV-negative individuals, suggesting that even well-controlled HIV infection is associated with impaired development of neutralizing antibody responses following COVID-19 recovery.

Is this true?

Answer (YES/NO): NO